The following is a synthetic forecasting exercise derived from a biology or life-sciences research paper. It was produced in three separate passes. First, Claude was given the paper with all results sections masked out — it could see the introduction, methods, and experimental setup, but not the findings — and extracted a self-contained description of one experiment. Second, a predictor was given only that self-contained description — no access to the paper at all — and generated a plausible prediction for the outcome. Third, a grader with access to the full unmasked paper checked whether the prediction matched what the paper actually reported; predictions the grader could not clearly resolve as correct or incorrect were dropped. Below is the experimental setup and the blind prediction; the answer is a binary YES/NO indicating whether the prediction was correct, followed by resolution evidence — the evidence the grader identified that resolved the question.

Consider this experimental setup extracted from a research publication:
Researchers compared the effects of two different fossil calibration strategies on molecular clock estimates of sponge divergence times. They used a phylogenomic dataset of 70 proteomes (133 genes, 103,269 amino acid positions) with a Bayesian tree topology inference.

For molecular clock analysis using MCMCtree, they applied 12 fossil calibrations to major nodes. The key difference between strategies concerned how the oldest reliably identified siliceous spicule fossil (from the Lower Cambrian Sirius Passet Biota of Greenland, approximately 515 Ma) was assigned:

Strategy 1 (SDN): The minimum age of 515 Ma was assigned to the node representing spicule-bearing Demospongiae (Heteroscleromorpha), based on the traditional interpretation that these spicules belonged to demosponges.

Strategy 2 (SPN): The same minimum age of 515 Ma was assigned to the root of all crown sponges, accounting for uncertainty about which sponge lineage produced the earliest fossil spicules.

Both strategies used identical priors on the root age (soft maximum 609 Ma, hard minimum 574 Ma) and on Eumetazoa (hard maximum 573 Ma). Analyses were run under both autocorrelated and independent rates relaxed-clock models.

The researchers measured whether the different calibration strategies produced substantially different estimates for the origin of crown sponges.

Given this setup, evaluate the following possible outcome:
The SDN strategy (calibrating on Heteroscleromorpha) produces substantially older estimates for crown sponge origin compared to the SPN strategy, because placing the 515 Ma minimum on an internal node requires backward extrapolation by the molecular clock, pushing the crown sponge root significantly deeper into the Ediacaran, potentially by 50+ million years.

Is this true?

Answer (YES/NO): NO